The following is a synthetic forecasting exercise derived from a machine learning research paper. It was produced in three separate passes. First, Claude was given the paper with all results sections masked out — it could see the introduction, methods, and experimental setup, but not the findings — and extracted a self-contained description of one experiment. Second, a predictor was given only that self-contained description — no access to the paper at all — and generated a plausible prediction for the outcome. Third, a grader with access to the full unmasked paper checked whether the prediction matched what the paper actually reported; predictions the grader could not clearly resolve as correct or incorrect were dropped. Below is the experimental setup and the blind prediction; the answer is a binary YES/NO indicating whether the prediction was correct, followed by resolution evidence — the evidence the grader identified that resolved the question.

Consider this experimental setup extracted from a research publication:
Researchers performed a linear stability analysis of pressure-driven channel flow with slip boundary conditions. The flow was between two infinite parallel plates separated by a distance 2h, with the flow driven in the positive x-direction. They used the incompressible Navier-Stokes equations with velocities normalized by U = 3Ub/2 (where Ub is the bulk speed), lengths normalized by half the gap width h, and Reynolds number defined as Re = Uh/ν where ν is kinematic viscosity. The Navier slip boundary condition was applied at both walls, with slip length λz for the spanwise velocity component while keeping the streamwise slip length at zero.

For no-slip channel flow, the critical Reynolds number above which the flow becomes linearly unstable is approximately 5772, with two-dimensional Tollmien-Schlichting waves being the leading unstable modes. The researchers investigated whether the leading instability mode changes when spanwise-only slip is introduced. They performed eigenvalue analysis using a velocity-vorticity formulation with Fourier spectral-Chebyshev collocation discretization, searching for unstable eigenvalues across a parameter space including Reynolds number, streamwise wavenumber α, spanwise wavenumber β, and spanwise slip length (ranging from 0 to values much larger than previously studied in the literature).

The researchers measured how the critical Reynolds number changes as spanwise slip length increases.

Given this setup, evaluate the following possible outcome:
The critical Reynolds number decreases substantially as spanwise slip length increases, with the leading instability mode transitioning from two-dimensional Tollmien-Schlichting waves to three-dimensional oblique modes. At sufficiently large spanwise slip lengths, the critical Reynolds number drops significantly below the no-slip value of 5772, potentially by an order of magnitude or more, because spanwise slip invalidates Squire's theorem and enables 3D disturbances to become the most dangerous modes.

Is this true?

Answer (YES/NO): YES